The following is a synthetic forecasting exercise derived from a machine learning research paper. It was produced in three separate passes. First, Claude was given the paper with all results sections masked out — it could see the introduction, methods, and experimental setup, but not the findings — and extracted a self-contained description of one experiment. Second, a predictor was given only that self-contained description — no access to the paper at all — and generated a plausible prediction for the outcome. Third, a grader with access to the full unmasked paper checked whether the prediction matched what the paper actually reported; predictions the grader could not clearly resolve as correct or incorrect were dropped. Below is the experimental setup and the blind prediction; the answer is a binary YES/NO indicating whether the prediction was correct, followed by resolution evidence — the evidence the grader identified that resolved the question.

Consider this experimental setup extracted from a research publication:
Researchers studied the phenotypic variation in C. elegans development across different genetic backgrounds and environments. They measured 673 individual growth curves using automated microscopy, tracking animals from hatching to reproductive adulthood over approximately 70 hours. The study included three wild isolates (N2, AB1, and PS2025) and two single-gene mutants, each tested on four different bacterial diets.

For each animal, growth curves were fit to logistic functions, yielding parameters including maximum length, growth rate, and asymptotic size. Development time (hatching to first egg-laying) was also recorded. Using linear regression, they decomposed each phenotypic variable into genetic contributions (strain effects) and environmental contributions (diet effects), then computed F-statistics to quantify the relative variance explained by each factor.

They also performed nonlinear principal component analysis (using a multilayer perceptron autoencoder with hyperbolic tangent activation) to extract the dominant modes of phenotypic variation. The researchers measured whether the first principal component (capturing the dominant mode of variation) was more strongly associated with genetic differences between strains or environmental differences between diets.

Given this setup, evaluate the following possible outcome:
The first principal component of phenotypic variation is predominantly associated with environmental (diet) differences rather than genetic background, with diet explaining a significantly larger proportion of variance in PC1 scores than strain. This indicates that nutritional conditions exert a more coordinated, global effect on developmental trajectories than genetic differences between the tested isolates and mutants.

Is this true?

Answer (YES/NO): YES